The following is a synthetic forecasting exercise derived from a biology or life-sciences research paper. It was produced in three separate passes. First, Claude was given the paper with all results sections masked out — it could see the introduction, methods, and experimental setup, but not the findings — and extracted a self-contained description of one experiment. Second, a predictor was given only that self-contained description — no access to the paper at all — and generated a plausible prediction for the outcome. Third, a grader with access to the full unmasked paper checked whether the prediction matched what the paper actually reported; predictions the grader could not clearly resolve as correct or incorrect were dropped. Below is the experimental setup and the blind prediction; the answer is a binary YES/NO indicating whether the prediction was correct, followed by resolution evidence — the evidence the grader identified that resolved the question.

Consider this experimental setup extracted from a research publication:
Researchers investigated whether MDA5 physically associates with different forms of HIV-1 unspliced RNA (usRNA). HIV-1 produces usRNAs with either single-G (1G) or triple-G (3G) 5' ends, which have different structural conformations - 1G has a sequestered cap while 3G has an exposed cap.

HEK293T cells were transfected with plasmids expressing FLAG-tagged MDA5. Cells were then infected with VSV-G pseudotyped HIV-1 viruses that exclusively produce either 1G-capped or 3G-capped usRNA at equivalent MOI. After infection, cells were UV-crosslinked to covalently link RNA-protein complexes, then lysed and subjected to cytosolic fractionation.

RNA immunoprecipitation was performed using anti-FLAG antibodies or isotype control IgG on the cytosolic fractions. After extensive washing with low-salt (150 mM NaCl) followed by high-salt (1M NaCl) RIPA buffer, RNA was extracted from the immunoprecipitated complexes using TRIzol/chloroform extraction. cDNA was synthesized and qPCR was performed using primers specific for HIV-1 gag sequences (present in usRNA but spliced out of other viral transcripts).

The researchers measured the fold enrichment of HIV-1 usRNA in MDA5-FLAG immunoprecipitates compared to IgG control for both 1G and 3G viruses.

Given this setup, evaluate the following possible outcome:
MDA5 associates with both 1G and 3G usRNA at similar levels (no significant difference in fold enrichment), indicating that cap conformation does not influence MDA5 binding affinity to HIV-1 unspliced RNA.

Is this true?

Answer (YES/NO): NO